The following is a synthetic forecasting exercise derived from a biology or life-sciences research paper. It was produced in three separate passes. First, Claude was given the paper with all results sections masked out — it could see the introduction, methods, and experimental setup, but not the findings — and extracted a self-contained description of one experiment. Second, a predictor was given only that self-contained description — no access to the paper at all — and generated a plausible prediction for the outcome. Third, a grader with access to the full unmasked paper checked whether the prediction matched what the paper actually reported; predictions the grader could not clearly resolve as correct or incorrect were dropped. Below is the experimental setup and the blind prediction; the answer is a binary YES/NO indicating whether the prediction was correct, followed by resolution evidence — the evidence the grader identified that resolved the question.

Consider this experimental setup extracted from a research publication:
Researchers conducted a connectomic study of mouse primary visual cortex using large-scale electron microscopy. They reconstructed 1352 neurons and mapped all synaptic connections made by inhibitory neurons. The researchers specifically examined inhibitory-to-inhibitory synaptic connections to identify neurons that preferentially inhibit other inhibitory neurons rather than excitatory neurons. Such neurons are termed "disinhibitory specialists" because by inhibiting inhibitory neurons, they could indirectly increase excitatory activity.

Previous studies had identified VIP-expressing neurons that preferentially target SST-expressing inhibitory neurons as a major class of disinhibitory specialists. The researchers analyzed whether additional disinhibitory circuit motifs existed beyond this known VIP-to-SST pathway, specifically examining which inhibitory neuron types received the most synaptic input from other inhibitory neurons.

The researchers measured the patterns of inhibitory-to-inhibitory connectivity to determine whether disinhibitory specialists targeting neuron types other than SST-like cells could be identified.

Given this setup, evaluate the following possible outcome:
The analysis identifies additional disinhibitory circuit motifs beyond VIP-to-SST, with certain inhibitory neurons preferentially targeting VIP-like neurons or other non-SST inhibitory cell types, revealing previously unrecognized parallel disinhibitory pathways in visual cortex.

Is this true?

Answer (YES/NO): YES